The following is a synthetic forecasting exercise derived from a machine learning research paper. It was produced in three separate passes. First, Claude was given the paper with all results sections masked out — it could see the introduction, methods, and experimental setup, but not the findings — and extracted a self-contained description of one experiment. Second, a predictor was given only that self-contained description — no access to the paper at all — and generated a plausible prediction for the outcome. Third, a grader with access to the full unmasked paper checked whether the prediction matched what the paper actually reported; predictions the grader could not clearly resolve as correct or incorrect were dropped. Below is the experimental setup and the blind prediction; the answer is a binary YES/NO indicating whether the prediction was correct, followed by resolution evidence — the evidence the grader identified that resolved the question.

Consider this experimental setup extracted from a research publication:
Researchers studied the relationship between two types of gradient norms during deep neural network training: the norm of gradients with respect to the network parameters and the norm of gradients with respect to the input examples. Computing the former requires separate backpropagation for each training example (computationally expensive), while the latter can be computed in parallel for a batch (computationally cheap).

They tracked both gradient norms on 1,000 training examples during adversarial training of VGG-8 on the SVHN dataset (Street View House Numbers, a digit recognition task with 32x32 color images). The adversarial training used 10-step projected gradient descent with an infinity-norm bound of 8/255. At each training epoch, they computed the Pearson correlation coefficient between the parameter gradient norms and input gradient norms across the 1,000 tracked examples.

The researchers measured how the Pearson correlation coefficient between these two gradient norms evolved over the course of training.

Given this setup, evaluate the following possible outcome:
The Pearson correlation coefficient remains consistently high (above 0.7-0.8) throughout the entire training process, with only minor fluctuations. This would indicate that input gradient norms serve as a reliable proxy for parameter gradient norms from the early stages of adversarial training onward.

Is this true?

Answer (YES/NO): NO